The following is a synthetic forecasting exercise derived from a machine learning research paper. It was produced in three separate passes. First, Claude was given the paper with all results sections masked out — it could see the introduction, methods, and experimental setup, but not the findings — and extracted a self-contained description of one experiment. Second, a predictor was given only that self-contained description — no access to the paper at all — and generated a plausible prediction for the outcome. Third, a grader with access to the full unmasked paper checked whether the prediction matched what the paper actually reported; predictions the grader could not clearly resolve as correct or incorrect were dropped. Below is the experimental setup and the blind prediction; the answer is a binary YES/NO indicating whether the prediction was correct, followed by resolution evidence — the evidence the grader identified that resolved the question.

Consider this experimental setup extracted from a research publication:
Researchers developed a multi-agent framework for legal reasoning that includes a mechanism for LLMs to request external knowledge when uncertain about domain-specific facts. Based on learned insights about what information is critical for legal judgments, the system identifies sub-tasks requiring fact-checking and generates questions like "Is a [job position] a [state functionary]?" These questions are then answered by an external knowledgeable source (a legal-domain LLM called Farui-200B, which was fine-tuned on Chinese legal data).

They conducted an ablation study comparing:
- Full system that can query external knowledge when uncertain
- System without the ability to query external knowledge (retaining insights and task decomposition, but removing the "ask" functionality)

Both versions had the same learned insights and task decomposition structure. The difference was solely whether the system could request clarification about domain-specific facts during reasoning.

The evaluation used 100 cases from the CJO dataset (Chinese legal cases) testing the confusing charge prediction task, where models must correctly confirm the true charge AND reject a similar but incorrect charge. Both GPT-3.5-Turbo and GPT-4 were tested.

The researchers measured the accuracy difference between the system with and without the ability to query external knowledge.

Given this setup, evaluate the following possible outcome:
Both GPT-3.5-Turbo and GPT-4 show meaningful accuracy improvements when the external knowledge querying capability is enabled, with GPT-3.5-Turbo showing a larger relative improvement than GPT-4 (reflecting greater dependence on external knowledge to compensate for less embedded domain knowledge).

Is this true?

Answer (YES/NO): YES